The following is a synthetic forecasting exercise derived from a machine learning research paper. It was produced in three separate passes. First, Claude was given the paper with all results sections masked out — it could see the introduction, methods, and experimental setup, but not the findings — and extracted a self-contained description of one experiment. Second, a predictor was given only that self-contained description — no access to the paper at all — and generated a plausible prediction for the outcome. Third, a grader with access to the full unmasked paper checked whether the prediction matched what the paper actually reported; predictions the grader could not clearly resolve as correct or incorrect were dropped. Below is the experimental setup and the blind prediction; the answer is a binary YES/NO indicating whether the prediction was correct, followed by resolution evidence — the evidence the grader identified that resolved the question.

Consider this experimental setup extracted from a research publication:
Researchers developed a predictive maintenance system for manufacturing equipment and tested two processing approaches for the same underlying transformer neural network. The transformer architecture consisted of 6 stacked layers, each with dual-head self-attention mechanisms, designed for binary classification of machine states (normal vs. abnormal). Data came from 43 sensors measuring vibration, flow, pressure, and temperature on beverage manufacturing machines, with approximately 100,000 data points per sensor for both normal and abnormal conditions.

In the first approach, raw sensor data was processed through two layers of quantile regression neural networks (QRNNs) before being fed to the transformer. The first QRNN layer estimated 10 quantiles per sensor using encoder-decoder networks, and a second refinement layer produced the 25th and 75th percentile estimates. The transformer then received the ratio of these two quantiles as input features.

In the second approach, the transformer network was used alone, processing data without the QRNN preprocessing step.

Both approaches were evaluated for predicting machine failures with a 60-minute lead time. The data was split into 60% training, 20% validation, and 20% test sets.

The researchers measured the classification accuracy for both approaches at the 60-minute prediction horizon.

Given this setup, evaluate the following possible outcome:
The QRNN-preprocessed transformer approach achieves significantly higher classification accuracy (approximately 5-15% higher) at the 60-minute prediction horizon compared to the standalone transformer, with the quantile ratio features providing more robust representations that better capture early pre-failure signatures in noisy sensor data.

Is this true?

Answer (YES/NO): NO